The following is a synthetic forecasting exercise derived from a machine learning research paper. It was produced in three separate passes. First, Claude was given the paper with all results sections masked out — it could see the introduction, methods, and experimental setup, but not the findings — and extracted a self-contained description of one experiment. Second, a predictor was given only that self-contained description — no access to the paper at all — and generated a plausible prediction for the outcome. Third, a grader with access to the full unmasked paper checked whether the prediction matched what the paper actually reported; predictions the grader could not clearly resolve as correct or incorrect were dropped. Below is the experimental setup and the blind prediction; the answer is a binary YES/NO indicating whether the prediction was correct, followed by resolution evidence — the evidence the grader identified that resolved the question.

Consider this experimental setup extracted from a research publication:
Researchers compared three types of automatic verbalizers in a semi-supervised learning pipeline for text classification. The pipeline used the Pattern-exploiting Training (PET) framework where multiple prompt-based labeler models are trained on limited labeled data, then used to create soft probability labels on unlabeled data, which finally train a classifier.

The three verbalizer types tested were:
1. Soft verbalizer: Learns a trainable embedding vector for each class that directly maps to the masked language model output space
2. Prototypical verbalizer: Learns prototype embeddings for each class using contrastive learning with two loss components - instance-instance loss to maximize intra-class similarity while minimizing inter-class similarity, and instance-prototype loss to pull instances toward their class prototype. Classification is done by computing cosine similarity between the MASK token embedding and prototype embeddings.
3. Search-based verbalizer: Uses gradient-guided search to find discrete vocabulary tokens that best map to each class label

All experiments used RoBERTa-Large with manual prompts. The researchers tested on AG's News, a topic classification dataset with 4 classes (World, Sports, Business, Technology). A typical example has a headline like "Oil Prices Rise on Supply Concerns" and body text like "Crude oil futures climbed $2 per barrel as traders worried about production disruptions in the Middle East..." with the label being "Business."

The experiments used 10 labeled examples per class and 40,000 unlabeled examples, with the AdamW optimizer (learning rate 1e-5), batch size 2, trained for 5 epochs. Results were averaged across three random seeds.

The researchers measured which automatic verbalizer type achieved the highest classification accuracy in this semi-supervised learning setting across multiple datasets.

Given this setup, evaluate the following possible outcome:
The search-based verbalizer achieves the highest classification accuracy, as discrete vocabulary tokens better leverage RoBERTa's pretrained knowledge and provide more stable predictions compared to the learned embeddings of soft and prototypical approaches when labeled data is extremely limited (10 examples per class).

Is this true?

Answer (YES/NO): YES